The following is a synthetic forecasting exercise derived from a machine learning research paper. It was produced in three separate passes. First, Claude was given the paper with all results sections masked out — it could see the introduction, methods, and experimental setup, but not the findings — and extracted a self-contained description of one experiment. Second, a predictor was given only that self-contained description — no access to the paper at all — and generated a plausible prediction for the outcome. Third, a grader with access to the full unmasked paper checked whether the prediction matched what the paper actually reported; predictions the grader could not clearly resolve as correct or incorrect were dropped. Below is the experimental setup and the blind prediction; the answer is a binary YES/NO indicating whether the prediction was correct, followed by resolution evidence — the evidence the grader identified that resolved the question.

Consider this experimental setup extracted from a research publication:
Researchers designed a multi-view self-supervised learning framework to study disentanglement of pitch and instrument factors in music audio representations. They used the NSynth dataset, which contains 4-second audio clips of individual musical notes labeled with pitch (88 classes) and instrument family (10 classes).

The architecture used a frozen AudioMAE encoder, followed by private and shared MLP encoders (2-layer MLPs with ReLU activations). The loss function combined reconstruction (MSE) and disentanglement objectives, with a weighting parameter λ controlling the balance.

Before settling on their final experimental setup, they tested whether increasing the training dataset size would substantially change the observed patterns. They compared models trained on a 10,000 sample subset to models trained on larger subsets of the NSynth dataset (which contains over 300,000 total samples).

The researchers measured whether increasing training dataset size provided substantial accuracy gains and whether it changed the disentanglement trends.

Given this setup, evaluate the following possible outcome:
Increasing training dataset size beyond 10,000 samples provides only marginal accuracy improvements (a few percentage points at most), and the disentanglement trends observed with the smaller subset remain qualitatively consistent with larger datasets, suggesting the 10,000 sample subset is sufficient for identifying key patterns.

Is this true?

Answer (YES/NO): YES